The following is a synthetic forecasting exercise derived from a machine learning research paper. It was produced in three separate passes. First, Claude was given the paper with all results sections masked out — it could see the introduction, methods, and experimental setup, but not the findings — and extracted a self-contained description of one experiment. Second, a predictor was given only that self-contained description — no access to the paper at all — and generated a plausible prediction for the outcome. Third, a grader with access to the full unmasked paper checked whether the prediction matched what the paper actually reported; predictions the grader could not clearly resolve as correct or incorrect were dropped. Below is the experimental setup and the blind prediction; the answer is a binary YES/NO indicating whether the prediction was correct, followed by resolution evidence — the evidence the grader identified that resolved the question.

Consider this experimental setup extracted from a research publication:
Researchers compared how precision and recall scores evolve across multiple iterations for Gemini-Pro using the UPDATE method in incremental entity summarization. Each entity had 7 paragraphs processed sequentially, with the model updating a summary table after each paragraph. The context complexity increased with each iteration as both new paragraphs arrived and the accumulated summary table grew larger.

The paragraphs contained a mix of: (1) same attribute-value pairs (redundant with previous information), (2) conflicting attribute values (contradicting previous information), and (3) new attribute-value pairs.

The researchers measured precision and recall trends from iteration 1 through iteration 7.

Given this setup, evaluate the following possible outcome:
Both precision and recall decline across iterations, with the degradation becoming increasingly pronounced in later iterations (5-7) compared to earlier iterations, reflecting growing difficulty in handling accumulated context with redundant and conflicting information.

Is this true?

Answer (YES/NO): NO